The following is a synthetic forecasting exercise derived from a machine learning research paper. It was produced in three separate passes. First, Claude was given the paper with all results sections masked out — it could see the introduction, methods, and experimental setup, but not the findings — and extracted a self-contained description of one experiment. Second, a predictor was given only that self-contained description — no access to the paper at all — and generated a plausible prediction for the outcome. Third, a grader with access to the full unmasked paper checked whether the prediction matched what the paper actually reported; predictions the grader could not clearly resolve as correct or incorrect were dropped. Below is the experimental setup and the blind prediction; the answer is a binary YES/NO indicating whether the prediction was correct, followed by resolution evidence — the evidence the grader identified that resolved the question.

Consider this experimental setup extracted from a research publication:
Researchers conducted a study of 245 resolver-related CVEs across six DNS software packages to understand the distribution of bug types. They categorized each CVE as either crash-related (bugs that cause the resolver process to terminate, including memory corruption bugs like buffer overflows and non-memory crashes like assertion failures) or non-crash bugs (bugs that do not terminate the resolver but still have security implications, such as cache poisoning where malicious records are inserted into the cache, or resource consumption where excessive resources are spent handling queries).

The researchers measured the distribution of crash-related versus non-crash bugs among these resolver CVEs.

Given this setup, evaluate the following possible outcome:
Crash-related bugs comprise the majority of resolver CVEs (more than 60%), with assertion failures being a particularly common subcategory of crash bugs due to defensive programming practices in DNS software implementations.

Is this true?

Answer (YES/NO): NO